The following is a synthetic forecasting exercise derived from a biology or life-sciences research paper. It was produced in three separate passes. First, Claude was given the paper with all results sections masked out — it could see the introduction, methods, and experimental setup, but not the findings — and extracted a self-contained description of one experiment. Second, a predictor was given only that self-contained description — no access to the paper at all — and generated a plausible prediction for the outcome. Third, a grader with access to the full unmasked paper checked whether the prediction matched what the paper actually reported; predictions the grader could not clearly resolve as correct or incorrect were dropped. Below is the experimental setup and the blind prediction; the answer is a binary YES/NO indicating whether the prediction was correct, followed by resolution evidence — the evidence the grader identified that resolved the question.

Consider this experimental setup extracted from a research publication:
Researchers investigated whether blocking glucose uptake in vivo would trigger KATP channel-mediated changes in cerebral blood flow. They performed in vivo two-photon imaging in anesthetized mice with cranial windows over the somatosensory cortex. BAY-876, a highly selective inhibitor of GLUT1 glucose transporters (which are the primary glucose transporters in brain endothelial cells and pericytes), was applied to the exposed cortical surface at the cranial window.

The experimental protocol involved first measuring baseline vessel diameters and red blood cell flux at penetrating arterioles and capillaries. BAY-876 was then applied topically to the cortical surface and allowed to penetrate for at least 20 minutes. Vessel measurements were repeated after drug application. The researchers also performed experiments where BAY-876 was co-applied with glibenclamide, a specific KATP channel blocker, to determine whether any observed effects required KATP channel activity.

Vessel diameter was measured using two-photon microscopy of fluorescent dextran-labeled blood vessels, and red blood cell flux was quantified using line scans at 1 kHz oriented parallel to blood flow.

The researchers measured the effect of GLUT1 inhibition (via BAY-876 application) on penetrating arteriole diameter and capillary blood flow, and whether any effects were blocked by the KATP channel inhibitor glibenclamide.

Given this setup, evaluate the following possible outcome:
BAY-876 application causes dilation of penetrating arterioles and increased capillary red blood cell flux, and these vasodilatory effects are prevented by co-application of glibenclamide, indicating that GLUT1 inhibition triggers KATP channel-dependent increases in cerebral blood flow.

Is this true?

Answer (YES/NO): YES